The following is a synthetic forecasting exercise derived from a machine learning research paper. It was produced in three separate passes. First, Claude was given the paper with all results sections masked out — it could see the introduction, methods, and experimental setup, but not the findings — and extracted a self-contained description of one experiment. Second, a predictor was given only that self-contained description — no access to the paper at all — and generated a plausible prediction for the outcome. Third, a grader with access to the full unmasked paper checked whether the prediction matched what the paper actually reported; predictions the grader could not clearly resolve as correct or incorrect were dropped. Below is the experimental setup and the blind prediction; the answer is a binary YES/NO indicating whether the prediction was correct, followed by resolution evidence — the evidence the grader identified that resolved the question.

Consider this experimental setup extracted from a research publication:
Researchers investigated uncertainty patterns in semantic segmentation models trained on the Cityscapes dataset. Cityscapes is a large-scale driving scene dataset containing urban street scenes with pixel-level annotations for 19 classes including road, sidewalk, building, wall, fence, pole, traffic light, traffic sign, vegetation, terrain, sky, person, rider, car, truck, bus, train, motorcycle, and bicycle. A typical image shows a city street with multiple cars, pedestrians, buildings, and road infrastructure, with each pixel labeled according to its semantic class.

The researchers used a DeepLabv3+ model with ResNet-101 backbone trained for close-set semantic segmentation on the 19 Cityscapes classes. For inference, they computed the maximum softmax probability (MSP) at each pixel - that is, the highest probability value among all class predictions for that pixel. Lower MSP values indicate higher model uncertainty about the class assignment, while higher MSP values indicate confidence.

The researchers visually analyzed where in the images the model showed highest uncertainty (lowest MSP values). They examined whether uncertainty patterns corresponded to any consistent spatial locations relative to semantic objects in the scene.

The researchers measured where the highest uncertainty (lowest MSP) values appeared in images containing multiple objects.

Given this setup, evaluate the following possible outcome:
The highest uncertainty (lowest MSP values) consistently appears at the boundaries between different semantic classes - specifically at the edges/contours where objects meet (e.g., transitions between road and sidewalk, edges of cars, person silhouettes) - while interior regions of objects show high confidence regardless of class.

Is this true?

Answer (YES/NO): YES